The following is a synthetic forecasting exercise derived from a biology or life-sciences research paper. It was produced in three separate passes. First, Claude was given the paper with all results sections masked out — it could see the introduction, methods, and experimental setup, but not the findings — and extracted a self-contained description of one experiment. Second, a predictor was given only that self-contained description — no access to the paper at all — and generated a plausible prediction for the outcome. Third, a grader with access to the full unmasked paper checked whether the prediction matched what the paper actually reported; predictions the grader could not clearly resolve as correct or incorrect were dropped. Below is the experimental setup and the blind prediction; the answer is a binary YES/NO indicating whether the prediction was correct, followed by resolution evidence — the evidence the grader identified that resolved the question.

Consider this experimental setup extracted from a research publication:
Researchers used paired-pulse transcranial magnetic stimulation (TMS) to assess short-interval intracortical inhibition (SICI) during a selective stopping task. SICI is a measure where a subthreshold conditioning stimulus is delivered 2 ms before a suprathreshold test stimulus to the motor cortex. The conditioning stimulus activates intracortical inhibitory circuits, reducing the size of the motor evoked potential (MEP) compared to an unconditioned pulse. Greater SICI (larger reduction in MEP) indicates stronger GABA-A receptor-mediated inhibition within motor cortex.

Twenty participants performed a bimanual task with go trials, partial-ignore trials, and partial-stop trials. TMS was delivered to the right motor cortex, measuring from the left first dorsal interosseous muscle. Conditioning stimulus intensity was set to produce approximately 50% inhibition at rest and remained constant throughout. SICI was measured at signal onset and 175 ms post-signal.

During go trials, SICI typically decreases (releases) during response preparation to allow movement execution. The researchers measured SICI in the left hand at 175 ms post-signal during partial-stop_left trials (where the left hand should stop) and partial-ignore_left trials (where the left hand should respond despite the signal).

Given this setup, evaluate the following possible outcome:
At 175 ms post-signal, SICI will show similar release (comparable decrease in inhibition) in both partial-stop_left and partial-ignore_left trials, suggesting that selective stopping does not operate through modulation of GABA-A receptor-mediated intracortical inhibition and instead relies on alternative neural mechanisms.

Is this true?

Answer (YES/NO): NO